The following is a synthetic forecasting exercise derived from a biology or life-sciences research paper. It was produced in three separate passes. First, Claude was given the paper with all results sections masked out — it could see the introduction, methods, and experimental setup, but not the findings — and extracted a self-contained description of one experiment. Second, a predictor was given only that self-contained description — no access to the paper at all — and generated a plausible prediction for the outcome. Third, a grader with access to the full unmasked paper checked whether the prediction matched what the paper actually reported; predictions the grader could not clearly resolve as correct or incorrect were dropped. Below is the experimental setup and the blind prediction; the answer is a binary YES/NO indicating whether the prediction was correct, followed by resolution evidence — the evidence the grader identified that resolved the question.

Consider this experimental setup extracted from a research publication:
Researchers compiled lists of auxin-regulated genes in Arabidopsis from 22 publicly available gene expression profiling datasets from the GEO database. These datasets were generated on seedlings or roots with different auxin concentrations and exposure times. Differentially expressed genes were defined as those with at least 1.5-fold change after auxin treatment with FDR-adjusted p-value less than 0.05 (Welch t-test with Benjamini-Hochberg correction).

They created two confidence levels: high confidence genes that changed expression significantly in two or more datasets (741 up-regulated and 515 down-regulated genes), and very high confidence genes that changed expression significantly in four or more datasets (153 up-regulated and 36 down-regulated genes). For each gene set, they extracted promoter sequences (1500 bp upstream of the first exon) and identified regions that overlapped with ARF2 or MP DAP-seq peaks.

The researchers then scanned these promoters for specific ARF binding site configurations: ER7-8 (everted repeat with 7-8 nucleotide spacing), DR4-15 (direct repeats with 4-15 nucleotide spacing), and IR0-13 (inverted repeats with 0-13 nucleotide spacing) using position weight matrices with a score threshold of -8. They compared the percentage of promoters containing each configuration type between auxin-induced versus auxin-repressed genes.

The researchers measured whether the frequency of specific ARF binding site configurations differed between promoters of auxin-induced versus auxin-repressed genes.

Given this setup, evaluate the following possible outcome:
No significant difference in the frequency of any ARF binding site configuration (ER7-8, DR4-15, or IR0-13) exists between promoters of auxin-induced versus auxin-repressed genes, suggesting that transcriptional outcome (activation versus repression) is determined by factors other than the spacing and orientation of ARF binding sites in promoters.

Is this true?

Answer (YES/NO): NO